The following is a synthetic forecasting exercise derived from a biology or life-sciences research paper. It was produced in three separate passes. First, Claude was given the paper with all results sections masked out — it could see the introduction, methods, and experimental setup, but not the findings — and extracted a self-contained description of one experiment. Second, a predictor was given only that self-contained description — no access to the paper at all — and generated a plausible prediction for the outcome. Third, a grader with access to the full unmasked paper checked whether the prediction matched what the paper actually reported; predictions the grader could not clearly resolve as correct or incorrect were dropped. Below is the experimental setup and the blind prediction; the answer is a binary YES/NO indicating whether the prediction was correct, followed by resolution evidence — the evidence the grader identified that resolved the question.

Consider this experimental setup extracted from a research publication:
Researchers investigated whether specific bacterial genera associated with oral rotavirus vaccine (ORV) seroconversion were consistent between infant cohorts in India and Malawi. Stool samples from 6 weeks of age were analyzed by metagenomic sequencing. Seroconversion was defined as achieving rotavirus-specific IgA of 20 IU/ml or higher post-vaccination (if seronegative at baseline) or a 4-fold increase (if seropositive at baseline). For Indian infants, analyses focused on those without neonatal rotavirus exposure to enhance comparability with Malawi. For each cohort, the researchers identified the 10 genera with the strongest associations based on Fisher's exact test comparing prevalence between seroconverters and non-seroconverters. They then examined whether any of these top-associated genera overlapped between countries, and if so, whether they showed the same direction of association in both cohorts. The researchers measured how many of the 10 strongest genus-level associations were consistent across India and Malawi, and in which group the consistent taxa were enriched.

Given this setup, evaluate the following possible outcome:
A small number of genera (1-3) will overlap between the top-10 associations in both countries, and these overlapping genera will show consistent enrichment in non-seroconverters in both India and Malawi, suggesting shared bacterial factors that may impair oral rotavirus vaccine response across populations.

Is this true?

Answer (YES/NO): YES